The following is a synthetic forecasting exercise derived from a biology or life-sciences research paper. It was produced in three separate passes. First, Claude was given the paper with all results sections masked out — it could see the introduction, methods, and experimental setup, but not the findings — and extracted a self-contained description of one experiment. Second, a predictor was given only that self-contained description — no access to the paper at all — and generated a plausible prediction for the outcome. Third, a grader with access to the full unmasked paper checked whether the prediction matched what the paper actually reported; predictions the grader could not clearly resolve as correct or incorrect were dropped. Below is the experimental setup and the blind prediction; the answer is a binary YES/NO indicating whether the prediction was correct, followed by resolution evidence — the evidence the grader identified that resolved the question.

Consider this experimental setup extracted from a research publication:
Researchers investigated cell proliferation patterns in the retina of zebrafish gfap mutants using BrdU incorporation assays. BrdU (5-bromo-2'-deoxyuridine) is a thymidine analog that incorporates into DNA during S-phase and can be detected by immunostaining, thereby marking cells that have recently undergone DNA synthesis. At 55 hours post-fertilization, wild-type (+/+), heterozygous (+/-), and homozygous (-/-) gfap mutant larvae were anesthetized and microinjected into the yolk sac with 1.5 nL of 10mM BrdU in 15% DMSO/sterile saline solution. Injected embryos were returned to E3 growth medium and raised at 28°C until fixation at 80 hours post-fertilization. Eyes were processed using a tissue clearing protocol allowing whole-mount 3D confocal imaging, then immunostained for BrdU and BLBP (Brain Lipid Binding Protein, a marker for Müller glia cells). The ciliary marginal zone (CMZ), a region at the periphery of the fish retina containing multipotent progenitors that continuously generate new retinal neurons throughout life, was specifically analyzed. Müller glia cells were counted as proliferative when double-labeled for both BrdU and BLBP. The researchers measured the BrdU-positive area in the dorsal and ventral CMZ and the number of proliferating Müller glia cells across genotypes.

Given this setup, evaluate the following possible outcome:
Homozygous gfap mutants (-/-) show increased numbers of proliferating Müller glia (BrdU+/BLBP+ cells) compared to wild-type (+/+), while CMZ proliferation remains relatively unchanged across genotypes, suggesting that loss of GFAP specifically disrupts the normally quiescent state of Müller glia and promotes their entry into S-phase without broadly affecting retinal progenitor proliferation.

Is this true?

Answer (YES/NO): NO